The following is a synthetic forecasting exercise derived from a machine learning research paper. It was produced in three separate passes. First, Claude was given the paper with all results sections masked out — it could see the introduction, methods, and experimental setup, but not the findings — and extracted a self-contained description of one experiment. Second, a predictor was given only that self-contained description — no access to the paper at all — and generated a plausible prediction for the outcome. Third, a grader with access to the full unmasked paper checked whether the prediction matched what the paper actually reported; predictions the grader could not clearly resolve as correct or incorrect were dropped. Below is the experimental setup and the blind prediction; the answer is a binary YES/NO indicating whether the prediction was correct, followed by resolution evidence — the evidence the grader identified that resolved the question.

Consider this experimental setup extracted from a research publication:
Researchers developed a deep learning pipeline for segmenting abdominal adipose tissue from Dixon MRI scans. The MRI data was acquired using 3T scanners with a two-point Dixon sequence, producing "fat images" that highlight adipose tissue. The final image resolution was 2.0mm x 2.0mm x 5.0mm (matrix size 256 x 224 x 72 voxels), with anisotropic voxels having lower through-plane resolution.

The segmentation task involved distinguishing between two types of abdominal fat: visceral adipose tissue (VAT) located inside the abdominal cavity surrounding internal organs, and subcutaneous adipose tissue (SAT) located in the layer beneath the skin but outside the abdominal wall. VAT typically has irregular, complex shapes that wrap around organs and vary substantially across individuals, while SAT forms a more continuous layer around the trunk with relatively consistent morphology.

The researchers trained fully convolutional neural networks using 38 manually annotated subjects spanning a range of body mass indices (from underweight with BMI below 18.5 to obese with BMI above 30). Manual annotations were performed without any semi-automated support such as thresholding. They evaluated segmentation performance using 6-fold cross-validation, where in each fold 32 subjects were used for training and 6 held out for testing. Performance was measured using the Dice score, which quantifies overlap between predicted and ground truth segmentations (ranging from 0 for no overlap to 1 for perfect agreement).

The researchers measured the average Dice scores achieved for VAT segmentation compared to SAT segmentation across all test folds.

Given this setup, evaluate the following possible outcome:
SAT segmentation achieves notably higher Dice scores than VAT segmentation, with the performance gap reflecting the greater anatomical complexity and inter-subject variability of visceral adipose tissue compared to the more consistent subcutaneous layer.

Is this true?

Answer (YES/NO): YES